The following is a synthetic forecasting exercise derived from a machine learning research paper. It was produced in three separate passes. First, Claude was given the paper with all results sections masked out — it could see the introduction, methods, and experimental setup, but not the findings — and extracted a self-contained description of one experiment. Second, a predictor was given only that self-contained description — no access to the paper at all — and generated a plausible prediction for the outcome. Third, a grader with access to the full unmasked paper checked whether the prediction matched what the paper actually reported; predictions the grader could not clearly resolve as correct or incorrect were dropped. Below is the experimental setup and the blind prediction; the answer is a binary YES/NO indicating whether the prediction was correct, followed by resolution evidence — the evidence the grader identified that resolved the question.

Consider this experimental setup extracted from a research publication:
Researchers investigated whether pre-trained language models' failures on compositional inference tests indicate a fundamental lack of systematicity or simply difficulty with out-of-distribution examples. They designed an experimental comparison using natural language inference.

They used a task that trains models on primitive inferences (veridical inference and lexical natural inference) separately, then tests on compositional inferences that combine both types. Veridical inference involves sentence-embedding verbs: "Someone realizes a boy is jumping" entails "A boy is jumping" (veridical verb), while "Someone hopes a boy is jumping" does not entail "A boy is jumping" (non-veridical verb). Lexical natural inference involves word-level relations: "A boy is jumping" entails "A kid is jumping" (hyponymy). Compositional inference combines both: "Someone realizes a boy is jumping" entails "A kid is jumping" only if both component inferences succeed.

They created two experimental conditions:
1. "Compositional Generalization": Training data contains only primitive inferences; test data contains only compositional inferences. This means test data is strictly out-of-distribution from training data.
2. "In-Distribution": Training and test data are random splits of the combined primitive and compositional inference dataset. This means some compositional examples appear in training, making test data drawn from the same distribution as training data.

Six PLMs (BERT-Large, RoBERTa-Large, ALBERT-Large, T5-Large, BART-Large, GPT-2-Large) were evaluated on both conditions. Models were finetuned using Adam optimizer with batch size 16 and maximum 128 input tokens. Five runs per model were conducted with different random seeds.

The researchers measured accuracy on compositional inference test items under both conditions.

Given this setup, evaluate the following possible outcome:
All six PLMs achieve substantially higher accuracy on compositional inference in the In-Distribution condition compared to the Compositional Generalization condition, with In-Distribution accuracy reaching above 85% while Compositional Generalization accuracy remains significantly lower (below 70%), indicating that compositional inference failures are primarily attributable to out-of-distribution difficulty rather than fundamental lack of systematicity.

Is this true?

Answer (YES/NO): NO